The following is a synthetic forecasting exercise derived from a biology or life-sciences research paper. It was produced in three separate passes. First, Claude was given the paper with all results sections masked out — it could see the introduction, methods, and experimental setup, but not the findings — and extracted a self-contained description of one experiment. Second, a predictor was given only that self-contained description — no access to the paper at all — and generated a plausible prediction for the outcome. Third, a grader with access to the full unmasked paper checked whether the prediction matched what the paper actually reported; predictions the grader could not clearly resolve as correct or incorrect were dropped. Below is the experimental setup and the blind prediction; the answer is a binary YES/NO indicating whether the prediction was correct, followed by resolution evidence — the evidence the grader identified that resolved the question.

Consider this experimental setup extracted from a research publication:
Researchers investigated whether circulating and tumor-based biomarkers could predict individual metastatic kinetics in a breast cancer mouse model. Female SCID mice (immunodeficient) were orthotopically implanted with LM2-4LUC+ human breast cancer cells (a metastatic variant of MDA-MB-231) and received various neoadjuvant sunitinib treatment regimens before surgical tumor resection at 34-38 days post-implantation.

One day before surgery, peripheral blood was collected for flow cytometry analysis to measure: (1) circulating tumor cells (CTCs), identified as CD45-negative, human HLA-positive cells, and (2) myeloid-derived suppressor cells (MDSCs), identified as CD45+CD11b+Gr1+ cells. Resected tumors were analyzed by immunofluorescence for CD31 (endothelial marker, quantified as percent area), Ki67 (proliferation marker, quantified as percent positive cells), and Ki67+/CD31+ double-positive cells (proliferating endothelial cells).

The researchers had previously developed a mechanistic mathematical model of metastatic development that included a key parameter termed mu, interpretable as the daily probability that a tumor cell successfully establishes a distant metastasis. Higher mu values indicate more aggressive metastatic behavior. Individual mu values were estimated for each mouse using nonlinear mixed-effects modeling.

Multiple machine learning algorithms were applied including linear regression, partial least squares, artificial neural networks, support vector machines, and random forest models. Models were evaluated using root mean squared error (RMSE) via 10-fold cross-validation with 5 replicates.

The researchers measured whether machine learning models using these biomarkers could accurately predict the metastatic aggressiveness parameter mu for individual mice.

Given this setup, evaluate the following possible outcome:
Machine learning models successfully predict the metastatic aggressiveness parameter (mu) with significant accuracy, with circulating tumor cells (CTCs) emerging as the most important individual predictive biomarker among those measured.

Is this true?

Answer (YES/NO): NO